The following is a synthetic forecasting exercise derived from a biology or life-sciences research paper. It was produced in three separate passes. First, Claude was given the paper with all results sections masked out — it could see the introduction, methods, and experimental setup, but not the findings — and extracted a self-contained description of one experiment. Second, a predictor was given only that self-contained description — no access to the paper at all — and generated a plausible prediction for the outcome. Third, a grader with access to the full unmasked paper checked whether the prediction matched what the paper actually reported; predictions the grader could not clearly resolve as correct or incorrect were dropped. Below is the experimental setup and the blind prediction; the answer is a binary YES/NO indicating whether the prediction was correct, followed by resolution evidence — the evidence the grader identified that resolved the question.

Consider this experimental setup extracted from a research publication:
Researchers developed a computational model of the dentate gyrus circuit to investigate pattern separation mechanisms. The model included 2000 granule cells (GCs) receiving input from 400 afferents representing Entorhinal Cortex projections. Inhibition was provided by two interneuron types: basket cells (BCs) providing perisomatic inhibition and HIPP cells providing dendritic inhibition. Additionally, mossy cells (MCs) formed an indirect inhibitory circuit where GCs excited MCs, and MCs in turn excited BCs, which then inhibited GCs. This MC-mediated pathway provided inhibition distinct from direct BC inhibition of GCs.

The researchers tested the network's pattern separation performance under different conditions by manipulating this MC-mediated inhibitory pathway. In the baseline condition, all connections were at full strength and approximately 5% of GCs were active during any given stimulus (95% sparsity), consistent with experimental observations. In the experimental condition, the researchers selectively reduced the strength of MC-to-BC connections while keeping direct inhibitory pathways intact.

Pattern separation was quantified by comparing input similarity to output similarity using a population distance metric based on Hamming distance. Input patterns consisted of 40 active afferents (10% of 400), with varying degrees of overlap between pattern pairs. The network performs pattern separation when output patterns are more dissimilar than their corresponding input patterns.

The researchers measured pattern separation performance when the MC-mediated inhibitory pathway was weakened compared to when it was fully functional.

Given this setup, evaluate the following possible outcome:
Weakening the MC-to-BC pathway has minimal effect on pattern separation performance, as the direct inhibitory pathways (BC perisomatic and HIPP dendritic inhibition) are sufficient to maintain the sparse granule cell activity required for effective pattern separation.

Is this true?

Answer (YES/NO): NO